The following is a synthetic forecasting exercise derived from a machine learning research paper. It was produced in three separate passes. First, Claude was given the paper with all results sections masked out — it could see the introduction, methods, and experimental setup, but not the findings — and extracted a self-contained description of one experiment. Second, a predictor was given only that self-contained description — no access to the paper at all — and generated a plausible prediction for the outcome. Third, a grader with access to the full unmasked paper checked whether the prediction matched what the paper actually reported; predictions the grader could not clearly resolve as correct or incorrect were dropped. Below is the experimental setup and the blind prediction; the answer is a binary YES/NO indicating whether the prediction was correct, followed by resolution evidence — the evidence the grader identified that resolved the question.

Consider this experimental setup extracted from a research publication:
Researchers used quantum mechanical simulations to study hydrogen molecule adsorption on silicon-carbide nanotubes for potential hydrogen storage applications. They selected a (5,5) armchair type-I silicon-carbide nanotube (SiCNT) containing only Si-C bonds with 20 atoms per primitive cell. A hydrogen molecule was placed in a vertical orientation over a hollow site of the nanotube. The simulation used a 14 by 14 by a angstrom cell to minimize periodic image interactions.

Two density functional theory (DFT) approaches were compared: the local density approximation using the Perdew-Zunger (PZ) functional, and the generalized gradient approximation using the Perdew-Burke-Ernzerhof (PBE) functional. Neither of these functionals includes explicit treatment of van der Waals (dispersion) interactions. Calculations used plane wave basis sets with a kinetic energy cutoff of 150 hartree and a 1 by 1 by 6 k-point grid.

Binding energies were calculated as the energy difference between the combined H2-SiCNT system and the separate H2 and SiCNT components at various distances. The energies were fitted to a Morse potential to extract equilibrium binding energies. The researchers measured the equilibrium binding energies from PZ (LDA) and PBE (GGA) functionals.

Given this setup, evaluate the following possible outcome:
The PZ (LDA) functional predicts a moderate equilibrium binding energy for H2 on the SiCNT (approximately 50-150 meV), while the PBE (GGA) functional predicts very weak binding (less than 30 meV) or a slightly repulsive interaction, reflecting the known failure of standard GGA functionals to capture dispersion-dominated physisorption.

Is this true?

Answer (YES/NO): YES